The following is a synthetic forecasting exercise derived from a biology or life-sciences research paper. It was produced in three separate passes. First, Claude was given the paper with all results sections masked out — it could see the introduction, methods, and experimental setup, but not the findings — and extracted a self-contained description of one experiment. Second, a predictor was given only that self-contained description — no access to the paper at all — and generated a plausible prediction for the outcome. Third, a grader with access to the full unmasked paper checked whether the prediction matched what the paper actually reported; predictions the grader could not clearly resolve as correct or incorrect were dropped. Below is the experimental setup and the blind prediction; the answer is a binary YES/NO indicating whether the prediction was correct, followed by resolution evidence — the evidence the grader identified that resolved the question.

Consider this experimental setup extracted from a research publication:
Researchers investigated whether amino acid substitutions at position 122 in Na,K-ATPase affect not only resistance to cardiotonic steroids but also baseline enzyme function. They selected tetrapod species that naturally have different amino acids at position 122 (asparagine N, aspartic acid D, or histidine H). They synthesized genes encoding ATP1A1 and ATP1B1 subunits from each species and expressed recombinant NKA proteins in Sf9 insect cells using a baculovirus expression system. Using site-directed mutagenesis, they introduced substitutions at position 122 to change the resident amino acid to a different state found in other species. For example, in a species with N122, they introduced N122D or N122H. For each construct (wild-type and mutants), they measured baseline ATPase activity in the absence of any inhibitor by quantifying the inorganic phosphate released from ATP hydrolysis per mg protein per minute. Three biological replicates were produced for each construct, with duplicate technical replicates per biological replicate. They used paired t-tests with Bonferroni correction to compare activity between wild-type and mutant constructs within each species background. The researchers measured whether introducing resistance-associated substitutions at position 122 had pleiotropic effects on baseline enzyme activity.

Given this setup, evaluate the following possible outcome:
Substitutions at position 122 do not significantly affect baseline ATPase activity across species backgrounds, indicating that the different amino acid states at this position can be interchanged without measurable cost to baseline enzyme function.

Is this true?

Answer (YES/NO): NO